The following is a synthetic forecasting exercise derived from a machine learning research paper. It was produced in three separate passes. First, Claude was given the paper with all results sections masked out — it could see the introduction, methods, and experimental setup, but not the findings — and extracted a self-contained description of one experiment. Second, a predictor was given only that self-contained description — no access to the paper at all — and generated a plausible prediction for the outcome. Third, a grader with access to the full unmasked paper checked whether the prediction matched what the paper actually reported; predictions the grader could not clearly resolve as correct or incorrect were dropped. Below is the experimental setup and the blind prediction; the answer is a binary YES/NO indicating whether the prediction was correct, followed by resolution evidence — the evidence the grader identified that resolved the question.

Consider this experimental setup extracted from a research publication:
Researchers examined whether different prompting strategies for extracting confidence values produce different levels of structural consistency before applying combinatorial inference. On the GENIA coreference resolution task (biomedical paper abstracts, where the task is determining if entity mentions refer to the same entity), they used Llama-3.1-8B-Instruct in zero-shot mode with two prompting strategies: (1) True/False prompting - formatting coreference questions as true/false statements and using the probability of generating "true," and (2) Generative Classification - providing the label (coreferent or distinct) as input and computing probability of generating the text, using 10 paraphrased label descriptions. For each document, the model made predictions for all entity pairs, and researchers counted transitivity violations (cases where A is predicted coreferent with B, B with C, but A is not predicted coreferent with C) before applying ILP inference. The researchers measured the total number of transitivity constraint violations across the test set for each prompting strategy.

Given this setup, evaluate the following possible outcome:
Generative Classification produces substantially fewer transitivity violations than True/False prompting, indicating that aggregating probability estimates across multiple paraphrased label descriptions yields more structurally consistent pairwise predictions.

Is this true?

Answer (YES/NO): NO